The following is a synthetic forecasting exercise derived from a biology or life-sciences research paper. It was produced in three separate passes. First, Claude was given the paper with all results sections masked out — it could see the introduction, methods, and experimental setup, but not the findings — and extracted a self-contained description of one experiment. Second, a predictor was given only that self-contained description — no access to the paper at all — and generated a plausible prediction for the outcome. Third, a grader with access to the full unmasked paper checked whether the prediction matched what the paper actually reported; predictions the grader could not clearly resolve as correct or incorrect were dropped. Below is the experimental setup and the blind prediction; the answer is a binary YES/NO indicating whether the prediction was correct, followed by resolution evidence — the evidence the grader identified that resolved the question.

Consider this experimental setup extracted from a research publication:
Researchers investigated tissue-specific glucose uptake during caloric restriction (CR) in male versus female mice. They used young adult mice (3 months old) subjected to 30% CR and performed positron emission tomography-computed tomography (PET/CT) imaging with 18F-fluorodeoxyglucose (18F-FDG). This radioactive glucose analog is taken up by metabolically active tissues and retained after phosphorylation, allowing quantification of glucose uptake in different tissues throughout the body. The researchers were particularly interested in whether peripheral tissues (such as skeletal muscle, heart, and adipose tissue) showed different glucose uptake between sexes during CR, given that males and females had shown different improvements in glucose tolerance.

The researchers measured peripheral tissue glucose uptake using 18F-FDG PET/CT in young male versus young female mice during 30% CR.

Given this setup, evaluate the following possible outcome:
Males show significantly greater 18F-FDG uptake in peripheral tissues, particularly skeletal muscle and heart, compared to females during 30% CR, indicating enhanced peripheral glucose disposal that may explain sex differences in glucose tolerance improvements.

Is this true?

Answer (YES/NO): NO